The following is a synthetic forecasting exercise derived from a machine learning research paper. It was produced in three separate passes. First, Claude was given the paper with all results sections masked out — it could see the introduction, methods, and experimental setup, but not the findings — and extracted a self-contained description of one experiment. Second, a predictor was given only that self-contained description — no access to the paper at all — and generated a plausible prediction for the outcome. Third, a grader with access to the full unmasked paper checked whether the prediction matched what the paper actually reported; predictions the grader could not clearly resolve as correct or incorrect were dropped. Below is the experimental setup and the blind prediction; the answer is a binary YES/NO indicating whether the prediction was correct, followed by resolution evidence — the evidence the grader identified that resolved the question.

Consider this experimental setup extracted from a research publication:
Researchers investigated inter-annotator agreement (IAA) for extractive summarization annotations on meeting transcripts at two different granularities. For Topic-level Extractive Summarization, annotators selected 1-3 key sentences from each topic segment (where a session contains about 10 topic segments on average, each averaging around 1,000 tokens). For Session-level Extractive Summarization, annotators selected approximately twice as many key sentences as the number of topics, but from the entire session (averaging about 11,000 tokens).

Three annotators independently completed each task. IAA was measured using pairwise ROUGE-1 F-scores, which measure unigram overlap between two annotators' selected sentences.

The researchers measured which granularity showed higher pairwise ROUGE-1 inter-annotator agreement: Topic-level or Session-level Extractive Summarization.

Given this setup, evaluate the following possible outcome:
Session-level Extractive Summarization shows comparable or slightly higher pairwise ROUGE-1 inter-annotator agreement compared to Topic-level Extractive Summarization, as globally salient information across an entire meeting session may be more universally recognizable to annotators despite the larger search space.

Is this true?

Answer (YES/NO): YES